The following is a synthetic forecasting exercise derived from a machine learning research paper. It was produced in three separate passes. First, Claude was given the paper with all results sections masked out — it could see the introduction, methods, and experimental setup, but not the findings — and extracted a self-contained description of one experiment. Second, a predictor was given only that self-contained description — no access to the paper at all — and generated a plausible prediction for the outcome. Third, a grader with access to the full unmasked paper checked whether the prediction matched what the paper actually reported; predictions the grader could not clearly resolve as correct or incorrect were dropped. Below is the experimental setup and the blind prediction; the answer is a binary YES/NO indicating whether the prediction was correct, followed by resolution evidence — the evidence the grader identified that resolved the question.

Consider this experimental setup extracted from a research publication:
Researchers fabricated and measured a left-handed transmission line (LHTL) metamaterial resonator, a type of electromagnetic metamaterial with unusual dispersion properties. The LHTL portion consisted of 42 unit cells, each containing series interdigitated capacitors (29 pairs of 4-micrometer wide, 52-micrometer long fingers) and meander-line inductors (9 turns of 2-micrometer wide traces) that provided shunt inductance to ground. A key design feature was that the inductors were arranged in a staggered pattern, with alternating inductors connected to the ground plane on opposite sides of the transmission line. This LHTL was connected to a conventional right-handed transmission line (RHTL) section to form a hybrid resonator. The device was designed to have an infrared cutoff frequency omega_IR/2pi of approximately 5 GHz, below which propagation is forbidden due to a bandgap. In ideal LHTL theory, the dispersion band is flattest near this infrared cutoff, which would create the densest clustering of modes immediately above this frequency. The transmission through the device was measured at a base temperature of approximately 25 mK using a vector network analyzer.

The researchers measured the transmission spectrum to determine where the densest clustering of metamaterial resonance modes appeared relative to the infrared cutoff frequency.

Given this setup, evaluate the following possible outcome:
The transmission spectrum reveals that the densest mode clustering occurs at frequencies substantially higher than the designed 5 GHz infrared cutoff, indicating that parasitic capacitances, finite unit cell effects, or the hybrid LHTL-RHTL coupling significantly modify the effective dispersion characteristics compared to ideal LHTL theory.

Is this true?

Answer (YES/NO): NO